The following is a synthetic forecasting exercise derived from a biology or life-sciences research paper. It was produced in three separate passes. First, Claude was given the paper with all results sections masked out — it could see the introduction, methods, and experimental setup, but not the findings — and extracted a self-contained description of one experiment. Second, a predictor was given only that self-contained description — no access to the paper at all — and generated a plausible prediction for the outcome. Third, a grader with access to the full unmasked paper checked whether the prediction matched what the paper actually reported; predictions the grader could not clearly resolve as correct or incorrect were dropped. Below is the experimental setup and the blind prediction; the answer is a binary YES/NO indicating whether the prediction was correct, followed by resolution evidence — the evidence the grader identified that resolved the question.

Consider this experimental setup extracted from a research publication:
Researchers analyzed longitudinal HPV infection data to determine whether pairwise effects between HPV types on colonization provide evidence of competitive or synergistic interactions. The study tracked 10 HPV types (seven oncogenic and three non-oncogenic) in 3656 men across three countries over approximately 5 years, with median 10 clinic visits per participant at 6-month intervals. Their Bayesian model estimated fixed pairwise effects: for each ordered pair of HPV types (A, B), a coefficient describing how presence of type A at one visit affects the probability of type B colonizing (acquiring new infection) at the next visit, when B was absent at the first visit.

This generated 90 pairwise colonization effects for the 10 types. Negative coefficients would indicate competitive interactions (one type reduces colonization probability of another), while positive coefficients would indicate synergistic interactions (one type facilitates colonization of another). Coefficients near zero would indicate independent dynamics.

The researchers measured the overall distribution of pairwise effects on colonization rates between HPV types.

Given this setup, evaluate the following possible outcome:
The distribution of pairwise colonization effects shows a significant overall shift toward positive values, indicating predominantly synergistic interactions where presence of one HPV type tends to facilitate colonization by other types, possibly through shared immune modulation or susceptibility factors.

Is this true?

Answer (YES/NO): NO